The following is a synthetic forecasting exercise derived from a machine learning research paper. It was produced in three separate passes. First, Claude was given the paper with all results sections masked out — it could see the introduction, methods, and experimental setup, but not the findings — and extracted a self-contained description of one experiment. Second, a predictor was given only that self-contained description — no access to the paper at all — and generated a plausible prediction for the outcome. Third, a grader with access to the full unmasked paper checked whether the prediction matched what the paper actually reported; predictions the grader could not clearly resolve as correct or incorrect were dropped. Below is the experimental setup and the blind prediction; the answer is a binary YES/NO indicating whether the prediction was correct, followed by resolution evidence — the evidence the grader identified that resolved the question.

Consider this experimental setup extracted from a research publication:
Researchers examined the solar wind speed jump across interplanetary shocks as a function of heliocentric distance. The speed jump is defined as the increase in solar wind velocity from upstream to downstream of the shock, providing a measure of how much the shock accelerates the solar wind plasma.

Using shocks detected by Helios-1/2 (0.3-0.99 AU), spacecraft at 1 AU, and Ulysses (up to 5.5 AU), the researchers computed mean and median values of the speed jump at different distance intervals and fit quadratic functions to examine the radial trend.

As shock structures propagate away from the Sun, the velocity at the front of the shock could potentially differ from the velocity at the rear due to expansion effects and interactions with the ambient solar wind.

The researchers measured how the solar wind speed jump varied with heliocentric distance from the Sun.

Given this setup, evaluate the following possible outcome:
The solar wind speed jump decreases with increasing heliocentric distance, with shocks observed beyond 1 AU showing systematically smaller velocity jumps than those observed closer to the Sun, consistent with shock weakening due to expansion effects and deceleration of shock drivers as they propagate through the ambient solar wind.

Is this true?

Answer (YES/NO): YES